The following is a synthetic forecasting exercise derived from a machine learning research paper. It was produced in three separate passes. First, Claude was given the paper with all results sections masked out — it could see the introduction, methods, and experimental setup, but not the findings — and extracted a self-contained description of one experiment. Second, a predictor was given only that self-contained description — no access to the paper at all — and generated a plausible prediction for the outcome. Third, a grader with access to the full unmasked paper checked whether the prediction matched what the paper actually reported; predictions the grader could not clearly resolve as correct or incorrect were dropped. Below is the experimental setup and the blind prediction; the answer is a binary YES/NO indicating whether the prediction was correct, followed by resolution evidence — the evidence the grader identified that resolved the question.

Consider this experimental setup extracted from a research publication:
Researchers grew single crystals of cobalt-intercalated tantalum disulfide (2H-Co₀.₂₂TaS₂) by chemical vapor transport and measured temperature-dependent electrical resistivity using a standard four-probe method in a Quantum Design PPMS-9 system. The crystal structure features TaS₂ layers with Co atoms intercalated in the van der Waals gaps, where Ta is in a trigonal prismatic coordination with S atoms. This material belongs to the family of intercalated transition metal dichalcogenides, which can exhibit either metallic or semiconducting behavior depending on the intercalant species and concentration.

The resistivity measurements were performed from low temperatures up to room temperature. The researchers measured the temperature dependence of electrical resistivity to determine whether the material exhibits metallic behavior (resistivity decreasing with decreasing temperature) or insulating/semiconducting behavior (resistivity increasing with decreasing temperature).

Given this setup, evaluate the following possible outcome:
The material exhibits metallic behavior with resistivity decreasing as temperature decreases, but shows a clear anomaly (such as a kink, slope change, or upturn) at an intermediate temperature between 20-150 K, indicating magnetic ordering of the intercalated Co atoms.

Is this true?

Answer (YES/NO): YES